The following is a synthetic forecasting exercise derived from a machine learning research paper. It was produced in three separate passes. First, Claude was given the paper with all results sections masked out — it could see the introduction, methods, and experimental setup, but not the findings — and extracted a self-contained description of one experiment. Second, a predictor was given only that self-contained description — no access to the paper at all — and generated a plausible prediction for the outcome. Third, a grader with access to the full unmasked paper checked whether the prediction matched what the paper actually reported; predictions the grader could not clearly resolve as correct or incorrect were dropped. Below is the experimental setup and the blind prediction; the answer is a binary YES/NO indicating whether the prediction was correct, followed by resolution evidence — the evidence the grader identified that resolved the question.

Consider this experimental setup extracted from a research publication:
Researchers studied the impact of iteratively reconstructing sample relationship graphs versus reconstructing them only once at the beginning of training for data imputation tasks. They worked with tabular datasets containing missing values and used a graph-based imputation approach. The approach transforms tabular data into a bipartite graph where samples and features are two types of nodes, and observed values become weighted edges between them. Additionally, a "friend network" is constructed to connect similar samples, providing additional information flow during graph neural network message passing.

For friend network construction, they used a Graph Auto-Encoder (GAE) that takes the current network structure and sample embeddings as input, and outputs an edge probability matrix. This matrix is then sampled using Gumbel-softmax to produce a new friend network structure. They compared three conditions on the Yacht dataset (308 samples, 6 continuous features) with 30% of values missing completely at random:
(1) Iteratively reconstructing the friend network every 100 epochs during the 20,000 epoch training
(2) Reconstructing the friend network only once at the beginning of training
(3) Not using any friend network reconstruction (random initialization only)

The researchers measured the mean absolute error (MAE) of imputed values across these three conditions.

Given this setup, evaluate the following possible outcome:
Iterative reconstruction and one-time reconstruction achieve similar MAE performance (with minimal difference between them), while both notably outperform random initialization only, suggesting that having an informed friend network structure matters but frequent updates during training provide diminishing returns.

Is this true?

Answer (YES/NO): NO